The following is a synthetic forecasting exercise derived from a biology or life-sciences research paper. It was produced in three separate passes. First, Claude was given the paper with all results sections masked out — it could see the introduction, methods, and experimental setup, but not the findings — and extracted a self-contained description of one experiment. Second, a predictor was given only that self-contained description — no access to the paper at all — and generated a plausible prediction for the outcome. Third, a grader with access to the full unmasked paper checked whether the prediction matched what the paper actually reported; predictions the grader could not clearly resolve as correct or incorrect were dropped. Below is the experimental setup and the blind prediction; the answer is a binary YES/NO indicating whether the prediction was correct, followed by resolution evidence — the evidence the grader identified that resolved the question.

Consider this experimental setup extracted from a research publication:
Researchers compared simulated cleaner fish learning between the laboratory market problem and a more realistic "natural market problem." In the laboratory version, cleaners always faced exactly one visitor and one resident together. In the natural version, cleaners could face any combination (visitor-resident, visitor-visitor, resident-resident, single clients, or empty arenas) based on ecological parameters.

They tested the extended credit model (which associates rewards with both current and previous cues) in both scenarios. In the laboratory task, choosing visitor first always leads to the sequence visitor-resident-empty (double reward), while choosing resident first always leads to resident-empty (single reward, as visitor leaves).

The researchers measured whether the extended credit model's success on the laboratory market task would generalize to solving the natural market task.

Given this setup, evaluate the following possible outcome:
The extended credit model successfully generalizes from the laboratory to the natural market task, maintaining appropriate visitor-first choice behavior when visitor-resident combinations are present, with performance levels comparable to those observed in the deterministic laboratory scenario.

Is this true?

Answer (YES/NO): NO